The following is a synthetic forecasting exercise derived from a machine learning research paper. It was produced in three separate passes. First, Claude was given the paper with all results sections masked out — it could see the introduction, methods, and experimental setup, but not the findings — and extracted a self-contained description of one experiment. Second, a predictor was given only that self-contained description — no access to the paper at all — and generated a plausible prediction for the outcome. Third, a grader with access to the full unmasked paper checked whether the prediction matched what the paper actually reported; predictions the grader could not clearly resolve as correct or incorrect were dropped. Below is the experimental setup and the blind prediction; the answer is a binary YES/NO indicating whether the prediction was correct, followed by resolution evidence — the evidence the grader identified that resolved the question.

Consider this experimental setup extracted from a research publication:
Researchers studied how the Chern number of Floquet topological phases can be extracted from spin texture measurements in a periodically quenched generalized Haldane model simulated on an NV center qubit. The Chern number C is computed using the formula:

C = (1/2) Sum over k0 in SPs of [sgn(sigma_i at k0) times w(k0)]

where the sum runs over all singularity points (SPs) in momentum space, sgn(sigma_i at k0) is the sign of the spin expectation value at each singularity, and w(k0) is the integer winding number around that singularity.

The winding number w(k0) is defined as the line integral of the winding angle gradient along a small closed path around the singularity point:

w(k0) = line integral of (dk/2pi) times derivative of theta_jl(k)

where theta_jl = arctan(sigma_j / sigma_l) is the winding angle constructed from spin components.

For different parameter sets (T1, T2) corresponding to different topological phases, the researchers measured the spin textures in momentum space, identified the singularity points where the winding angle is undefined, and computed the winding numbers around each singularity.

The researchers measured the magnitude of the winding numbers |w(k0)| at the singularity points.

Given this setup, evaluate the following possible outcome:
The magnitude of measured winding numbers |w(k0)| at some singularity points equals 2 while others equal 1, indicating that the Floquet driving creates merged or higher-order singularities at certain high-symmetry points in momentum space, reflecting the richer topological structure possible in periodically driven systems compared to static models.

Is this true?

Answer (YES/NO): NO